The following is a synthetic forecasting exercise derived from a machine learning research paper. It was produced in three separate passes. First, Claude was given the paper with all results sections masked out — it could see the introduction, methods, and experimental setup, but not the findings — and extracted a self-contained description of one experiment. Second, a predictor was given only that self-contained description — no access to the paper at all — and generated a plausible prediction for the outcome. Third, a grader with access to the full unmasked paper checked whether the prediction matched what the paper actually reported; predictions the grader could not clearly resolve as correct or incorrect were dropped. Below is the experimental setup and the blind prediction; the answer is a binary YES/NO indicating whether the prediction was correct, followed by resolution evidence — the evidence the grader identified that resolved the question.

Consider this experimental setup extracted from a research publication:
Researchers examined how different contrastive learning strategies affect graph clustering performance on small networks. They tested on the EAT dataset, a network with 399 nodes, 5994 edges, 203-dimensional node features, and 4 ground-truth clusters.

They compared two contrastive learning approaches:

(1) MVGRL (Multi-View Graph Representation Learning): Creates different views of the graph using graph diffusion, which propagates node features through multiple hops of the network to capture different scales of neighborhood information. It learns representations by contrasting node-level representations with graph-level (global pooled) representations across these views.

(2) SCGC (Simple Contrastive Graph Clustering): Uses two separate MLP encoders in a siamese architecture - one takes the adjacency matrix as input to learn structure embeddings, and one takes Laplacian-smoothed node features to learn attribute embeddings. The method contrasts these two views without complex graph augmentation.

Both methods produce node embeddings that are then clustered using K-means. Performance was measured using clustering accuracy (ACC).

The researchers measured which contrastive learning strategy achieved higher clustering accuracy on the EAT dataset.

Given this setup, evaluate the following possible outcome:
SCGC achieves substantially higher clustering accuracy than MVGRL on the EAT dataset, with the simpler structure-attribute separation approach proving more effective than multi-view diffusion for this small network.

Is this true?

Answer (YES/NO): YES